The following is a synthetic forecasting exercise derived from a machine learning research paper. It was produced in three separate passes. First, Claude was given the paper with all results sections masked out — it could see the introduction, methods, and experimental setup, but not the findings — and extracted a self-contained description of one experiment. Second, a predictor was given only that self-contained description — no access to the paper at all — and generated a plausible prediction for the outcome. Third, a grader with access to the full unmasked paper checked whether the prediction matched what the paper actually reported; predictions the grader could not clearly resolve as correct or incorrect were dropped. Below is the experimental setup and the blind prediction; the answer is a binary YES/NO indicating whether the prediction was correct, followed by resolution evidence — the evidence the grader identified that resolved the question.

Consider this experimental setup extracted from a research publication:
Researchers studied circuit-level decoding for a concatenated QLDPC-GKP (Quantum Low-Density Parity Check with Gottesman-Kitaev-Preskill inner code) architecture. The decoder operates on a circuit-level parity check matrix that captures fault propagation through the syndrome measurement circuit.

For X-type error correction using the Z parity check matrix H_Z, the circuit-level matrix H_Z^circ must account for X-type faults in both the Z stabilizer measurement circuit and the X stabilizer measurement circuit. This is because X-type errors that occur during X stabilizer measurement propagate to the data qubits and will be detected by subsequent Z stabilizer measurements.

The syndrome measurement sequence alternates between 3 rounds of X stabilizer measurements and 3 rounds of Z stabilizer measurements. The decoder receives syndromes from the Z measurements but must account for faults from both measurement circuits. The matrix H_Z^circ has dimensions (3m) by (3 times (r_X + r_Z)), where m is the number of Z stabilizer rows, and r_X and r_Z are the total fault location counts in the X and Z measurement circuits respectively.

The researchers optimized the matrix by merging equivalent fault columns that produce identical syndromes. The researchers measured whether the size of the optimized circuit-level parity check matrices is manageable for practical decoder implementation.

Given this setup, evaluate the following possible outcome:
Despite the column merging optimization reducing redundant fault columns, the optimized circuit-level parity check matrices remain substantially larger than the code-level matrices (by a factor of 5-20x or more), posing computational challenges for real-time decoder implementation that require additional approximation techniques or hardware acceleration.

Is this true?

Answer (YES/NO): YES